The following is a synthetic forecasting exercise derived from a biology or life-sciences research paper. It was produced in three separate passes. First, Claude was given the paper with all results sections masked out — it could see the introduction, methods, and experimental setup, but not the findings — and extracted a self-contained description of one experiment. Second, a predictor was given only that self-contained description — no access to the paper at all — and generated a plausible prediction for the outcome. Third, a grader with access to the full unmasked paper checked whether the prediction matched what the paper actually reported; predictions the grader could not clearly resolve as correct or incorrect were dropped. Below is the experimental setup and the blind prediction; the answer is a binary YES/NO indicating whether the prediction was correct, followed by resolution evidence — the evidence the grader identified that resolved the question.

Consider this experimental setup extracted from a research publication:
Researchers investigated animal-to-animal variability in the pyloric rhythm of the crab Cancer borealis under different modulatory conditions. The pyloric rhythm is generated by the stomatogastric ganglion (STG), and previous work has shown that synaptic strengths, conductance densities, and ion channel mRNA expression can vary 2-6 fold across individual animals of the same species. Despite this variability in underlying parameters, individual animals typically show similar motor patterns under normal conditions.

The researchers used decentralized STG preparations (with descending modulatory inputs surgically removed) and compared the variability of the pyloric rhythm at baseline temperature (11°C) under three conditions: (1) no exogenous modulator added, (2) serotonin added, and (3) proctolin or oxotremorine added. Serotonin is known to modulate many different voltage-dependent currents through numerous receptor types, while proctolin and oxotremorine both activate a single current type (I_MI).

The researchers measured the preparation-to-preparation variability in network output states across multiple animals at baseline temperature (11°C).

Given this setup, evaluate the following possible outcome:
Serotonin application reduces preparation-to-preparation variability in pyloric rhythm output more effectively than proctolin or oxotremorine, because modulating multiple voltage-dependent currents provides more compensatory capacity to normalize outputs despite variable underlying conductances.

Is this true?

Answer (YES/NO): NO